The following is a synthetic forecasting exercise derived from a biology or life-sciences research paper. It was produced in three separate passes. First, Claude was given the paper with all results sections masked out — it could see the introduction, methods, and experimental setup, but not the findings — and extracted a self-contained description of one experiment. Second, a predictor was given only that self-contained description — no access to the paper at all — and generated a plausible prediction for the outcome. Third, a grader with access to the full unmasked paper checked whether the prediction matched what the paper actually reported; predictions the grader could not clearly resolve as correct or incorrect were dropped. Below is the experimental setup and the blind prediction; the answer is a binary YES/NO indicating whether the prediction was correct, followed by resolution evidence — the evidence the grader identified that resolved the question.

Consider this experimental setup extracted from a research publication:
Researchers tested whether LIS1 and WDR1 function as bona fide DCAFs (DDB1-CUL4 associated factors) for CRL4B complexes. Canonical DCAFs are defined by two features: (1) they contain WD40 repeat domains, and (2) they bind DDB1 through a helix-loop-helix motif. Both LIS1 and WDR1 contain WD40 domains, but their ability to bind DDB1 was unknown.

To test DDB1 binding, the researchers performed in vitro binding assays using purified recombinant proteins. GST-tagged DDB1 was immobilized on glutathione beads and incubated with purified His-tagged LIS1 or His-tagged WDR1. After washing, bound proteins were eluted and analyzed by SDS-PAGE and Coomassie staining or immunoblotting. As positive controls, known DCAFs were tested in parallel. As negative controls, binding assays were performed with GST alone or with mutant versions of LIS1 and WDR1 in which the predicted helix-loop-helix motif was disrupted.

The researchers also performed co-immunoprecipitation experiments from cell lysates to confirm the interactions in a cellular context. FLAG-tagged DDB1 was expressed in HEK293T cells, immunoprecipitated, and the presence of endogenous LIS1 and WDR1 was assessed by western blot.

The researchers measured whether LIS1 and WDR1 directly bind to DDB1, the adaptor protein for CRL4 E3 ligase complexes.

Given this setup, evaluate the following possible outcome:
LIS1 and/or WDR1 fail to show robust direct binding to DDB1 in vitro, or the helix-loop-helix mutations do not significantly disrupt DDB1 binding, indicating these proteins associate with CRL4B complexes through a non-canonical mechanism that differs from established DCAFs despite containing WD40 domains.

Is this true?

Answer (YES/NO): NO